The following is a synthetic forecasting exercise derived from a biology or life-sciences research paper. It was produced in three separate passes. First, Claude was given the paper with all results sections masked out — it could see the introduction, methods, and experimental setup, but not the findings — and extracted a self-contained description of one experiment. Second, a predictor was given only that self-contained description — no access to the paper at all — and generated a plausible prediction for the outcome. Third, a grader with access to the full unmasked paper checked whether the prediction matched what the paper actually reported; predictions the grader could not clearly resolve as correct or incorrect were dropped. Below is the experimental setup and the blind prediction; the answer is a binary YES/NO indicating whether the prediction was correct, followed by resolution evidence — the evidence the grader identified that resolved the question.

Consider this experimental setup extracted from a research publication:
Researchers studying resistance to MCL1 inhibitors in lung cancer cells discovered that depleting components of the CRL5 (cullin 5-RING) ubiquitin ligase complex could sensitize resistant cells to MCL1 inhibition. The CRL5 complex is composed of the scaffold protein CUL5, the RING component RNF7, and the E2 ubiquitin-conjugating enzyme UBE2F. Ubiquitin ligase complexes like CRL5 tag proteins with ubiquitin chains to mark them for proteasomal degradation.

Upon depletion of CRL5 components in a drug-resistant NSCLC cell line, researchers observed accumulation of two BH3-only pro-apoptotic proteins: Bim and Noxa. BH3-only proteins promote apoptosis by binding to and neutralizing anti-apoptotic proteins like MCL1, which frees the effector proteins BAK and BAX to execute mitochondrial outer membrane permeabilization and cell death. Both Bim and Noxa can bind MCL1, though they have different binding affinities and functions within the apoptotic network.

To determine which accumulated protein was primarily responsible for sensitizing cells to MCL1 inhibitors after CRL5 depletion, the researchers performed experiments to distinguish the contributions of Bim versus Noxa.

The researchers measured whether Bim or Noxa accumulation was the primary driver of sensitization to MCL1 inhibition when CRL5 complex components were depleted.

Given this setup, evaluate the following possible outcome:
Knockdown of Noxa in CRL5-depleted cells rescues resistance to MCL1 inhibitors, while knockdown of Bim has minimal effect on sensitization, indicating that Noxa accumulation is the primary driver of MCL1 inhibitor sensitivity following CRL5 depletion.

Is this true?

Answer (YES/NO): NO